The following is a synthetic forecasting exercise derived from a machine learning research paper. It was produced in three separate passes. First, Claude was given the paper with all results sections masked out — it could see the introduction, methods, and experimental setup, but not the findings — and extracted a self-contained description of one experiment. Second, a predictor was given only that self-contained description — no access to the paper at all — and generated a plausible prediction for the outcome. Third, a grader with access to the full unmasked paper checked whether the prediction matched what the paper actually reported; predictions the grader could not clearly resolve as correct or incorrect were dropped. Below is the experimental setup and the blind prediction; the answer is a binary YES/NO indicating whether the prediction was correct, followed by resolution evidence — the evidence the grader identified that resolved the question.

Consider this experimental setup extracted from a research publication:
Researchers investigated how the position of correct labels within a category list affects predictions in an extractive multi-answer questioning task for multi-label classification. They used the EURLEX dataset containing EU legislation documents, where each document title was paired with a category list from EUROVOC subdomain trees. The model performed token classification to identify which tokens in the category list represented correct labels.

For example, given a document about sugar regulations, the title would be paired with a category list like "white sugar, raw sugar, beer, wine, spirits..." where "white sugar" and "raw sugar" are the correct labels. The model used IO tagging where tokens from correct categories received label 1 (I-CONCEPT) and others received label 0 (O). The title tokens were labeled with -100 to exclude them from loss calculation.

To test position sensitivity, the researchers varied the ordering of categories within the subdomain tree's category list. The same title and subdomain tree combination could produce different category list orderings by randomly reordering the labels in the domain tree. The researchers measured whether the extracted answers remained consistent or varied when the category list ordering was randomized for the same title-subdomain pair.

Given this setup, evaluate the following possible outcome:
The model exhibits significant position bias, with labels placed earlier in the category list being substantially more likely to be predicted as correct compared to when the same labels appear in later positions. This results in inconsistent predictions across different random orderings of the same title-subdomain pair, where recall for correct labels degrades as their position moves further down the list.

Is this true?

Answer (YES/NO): NO